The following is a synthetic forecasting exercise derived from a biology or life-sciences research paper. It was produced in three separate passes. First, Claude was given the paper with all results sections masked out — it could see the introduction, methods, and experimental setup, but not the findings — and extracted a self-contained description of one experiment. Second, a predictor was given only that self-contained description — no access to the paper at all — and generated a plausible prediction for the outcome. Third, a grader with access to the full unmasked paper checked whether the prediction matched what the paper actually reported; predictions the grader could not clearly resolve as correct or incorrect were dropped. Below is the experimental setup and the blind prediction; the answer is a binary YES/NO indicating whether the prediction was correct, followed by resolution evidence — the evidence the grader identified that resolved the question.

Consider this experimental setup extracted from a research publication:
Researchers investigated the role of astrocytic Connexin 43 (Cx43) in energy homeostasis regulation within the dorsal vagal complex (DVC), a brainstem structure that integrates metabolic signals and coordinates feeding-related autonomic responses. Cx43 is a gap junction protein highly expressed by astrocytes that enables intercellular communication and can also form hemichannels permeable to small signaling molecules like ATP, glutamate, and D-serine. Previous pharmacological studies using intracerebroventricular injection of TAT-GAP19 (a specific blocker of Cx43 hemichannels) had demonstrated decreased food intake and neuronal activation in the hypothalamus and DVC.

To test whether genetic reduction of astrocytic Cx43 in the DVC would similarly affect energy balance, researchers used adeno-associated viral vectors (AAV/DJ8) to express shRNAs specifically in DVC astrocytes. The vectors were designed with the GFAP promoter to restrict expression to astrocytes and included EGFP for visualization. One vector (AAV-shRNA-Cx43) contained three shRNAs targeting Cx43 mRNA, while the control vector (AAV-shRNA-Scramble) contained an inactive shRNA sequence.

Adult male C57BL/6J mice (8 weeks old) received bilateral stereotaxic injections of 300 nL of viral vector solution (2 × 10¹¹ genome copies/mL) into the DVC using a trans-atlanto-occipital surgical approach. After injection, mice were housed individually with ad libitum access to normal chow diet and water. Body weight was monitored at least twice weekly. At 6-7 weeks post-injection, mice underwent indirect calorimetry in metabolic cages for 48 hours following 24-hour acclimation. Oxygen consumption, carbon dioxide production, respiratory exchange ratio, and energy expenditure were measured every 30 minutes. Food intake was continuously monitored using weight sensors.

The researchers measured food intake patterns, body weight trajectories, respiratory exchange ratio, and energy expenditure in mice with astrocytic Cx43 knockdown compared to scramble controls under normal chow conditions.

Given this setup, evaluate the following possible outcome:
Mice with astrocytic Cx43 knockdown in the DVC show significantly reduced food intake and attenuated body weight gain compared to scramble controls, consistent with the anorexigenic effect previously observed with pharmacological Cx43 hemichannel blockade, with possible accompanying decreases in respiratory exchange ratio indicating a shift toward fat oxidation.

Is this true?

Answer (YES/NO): NO